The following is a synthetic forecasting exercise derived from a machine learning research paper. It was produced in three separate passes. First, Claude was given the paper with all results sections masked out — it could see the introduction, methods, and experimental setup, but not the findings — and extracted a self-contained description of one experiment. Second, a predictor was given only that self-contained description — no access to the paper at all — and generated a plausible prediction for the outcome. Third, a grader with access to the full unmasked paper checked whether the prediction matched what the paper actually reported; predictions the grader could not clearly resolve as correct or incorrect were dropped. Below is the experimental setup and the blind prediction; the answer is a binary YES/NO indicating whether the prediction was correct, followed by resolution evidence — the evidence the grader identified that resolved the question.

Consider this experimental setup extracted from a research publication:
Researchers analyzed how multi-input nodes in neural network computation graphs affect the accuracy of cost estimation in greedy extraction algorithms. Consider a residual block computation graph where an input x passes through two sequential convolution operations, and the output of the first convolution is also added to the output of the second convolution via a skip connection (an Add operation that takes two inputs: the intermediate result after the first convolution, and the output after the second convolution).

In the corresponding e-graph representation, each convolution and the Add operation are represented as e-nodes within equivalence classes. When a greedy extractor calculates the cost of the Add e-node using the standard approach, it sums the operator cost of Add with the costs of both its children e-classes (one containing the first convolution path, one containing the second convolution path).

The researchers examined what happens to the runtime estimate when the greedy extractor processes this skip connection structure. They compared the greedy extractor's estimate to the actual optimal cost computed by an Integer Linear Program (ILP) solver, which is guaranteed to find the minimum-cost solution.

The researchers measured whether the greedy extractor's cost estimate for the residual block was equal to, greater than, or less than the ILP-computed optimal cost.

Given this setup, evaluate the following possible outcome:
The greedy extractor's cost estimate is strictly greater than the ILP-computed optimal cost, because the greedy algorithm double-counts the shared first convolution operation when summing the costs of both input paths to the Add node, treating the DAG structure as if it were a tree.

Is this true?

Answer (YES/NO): YES